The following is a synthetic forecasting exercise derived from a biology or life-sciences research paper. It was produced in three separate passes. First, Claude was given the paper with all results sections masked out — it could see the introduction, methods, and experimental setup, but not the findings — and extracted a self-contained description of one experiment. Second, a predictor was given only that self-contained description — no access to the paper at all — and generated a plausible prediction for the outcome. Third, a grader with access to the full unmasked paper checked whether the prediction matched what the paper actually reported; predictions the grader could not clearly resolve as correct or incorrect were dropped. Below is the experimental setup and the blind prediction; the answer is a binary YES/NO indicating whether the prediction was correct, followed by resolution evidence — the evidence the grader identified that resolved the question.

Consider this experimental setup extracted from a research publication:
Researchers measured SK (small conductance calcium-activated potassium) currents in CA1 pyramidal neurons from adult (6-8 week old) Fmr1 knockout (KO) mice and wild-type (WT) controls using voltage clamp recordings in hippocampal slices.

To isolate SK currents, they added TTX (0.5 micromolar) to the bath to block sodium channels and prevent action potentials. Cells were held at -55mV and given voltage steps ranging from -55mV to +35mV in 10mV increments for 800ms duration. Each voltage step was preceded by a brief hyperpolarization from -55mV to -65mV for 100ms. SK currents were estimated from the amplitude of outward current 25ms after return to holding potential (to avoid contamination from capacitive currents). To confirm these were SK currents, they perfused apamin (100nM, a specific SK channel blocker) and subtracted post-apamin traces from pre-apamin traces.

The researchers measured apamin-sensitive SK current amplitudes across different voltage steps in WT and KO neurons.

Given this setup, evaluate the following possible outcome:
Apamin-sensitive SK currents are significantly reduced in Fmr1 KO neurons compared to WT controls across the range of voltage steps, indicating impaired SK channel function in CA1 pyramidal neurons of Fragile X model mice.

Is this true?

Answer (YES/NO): NO